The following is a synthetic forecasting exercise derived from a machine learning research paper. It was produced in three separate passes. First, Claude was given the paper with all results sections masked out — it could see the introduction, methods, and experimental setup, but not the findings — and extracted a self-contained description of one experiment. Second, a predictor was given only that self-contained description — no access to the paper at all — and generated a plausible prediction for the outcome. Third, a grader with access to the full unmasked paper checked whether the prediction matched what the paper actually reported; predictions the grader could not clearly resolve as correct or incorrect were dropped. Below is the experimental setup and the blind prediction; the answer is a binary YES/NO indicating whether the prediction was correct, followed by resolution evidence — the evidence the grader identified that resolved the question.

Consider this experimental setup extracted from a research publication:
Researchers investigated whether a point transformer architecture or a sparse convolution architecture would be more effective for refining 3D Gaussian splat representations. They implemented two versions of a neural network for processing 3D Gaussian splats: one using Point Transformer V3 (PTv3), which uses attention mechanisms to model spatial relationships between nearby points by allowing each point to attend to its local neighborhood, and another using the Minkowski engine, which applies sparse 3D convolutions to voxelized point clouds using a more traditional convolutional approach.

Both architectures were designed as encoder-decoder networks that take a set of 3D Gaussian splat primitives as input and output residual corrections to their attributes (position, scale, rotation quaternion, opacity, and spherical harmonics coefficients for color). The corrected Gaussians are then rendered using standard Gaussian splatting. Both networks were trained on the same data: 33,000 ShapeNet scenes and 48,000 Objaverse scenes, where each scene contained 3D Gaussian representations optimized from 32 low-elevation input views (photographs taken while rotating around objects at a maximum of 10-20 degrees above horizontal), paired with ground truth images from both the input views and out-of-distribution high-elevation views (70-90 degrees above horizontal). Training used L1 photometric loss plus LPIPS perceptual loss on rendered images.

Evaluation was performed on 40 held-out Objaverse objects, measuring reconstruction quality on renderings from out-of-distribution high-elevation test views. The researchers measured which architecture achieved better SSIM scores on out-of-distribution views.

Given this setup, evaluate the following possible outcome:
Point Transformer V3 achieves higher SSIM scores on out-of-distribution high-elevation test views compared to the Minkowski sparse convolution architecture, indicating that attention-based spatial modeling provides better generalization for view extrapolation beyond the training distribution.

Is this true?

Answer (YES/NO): YES